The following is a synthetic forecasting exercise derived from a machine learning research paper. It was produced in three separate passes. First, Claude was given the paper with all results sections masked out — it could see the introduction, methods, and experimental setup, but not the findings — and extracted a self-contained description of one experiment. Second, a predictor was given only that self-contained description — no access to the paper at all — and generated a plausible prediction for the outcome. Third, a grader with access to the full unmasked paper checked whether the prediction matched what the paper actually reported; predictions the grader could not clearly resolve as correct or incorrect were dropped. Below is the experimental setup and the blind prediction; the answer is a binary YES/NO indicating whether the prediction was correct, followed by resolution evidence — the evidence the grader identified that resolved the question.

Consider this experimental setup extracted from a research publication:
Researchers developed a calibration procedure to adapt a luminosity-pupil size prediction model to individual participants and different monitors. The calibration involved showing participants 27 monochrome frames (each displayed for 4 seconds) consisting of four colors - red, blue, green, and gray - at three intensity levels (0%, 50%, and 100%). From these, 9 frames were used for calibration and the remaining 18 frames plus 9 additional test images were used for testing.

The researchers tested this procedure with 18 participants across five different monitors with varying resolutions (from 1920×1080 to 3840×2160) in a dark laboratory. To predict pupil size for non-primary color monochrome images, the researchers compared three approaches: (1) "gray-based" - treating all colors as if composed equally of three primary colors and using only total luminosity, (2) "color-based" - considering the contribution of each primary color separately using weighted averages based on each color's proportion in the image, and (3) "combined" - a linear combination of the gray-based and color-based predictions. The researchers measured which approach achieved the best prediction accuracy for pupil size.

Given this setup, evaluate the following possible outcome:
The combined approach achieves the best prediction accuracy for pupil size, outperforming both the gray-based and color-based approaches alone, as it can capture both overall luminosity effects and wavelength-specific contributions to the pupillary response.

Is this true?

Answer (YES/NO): YES